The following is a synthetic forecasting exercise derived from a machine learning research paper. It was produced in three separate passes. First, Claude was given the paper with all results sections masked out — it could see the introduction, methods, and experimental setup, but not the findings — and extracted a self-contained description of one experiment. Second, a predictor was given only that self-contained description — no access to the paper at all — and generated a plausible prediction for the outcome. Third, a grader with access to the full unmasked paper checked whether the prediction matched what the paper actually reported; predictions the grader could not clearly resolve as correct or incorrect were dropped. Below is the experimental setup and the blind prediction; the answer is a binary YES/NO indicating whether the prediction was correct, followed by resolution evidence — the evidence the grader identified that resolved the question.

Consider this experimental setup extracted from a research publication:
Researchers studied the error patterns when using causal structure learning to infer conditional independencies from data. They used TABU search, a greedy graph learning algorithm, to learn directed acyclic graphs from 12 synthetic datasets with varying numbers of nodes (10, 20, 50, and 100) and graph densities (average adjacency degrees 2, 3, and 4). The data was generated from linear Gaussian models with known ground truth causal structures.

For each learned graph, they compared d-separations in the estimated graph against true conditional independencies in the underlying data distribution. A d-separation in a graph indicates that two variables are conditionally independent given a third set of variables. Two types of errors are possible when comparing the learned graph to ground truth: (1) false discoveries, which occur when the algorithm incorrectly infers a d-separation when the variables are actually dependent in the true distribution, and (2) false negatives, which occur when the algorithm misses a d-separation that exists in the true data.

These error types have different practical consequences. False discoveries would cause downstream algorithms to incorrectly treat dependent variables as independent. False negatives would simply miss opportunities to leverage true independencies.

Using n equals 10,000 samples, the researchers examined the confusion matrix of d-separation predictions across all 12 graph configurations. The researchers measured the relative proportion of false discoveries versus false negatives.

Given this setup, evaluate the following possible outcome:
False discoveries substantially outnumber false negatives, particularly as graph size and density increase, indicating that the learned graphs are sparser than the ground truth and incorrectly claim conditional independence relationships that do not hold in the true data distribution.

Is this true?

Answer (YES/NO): NO